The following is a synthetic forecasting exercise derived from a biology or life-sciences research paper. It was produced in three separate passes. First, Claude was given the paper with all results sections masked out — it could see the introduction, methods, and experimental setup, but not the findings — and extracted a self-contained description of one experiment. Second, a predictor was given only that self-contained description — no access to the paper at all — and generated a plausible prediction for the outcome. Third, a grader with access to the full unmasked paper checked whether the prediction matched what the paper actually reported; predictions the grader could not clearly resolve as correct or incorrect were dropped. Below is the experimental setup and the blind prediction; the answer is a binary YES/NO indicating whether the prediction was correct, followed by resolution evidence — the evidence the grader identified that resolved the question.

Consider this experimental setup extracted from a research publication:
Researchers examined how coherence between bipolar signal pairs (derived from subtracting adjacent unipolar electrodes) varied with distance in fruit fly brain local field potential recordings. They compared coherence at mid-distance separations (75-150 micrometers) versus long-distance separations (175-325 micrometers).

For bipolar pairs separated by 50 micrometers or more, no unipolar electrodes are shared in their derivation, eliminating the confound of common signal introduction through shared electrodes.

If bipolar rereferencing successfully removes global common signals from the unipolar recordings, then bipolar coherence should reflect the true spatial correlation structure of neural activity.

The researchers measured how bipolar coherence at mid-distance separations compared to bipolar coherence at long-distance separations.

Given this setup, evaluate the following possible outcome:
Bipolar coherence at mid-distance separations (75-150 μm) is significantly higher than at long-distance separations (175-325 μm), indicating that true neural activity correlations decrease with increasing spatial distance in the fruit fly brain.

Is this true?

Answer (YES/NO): YES